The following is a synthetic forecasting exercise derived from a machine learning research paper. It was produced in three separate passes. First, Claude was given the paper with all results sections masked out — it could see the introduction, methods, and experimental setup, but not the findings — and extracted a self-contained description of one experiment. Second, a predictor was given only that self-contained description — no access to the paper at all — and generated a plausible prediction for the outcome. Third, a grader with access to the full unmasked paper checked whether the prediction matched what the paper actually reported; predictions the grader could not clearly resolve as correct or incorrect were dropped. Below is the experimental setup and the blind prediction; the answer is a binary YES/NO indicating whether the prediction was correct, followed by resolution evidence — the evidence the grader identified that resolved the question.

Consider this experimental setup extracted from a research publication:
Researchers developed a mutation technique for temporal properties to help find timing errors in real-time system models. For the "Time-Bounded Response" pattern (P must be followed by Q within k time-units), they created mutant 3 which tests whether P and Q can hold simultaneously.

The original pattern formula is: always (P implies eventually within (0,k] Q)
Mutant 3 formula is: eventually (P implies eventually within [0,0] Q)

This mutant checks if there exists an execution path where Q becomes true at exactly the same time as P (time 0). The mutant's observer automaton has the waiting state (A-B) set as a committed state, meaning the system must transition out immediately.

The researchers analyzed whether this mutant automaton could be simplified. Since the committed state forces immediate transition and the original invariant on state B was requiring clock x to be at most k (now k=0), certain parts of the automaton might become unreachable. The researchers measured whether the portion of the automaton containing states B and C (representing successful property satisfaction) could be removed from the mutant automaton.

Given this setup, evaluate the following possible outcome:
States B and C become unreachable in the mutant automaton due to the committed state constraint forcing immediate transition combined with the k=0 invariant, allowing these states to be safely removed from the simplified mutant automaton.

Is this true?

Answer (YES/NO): YES